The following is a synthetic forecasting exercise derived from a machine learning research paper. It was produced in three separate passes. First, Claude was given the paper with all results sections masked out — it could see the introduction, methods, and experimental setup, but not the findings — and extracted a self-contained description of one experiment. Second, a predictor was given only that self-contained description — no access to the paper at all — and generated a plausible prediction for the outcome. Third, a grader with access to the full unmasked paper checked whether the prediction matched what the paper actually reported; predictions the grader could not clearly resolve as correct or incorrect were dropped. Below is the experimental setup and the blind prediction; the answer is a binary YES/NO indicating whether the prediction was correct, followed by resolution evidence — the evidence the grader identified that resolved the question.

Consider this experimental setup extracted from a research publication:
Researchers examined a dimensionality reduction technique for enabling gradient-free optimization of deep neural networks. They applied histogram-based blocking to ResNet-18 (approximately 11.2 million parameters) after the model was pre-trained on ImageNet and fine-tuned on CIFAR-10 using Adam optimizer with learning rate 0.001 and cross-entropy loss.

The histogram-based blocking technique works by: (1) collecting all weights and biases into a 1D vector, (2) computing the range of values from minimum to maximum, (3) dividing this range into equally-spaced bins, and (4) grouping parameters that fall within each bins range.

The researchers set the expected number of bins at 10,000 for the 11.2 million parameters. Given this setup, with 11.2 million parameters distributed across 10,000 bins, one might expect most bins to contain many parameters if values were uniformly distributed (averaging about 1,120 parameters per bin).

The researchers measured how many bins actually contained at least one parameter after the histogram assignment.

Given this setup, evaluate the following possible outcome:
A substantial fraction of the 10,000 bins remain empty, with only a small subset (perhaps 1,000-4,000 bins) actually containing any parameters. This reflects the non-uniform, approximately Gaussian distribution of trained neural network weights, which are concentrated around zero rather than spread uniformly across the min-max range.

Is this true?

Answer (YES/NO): YES